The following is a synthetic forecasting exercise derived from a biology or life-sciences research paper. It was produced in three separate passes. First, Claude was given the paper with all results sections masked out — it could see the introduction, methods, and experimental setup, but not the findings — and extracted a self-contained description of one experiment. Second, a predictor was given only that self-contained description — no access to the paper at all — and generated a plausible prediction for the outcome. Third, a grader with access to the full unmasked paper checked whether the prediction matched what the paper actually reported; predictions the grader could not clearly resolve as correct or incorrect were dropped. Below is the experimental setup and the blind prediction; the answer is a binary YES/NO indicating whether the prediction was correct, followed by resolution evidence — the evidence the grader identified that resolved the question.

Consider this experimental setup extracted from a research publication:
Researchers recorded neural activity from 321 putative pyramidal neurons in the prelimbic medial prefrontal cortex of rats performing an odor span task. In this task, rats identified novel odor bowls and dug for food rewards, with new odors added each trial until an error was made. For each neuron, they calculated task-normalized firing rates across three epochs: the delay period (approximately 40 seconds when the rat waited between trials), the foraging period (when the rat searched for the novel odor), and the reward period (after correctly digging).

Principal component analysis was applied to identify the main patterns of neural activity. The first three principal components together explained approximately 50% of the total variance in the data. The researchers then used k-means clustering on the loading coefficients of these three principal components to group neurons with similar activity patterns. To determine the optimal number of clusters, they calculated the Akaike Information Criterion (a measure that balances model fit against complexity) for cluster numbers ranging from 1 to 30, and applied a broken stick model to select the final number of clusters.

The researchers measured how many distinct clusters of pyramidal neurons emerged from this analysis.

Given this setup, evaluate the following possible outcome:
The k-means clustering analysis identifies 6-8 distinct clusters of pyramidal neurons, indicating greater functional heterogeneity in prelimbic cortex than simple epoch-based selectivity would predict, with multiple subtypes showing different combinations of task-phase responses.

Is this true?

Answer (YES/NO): NO